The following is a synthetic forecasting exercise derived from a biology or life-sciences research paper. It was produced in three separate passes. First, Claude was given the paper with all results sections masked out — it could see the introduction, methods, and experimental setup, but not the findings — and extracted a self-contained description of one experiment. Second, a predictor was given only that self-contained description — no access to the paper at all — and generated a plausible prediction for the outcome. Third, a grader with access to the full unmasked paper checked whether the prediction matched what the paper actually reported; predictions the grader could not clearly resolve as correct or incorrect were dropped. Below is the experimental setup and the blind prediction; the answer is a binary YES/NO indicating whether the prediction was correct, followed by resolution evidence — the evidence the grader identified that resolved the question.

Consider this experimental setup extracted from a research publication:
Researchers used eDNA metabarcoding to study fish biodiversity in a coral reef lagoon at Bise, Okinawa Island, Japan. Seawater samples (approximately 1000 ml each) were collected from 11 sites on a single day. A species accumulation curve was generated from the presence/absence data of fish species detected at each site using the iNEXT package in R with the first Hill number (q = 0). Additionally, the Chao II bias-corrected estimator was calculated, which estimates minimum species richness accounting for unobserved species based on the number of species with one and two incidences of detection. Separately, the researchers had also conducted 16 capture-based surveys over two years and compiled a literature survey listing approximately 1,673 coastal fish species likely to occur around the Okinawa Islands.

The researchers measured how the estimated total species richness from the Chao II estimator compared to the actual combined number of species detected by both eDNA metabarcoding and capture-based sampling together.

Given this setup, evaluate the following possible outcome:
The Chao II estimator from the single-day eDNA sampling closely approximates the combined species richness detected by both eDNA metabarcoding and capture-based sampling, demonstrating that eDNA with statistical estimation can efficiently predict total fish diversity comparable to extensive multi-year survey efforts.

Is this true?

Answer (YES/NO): YES